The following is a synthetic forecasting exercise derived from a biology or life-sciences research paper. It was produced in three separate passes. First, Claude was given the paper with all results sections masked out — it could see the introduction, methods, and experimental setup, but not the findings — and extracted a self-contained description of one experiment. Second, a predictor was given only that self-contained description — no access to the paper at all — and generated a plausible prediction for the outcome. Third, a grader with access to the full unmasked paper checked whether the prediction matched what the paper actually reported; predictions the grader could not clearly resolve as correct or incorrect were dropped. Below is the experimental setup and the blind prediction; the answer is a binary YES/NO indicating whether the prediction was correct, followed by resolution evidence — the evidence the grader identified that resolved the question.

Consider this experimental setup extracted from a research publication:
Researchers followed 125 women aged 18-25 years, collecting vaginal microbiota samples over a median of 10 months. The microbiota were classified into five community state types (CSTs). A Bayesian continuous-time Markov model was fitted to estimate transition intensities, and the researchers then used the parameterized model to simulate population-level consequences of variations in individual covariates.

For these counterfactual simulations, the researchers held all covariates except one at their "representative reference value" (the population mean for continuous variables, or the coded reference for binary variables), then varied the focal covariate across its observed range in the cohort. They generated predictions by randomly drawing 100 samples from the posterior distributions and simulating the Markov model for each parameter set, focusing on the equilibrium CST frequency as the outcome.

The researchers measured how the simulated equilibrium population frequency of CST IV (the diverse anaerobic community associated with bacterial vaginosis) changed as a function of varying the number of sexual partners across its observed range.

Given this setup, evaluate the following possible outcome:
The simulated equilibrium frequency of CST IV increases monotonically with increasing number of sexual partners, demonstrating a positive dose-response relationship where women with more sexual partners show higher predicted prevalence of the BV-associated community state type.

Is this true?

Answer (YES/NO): YES